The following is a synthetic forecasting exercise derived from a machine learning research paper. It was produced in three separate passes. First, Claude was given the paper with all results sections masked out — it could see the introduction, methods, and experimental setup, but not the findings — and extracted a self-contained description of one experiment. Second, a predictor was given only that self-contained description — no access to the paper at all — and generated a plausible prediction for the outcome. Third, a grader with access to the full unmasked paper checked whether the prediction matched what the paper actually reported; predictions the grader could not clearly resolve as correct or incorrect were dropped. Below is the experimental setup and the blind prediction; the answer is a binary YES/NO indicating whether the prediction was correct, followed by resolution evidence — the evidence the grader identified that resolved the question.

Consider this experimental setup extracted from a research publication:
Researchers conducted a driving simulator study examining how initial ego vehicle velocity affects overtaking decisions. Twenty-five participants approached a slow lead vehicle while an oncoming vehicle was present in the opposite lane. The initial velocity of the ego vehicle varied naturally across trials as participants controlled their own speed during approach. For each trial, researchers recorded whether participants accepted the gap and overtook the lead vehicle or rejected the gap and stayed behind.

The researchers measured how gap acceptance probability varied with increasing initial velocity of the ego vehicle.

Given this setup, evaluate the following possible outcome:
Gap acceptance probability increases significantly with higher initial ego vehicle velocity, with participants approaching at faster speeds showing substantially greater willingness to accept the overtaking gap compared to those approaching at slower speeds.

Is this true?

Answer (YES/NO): YES